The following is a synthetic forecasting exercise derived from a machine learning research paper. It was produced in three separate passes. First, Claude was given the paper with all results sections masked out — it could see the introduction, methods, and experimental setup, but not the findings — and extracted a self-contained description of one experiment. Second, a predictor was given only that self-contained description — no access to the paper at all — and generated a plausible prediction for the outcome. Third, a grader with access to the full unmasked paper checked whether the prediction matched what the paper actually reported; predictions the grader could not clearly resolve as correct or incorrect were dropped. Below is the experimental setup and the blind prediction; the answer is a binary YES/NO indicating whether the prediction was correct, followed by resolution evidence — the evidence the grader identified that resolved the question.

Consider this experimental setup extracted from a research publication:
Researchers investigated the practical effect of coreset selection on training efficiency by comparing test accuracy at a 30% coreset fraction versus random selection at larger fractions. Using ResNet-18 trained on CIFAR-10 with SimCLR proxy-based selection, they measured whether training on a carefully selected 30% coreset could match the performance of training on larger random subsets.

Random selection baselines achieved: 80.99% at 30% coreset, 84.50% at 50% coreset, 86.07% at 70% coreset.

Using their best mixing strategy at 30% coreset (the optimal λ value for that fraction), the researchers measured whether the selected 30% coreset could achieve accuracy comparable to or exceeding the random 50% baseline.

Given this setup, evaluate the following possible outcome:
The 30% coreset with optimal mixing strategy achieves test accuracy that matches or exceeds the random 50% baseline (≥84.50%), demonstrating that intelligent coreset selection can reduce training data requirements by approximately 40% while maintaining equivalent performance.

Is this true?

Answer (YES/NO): NO